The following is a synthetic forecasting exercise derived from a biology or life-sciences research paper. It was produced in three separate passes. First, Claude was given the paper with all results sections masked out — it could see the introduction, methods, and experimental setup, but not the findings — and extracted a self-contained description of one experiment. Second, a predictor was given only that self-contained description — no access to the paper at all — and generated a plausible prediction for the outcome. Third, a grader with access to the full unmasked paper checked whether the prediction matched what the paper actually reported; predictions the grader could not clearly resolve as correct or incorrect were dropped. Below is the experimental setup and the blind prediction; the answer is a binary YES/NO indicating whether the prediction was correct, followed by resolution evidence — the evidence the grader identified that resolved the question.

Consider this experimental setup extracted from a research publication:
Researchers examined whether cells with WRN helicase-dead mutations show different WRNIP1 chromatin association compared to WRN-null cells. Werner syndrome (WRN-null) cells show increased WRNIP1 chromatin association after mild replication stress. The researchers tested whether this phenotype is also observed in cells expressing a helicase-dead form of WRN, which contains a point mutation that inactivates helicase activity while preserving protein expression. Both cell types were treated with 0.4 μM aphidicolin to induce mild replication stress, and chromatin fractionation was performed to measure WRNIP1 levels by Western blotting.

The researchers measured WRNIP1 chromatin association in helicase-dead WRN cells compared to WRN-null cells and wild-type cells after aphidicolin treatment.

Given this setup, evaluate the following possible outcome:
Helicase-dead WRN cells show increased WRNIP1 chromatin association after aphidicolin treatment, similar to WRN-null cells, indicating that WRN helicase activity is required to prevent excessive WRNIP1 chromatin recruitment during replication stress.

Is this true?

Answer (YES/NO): NO